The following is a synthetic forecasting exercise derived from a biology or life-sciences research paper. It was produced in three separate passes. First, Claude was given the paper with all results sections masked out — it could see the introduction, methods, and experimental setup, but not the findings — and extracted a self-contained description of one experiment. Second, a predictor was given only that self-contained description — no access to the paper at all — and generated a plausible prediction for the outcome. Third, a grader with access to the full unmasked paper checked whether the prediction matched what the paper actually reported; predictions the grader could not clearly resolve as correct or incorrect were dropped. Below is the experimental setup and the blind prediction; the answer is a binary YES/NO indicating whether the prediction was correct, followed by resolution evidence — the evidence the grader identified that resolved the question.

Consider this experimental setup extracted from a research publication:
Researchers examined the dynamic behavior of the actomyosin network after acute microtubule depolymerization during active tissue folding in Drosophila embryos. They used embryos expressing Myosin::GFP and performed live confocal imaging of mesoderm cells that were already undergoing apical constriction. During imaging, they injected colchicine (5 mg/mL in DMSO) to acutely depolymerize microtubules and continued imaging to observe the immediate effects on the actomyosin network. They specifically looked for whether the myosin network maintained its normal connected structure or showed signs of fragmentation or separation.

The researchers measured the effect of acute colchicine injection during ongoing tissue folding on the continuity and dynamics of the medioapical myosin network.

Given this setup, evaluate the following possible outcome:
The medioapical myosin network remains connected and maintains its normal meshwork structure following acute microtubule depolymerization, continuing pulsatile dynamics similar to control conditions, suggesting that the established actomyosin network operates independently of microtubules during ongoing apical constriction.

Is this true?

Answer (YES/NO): NO